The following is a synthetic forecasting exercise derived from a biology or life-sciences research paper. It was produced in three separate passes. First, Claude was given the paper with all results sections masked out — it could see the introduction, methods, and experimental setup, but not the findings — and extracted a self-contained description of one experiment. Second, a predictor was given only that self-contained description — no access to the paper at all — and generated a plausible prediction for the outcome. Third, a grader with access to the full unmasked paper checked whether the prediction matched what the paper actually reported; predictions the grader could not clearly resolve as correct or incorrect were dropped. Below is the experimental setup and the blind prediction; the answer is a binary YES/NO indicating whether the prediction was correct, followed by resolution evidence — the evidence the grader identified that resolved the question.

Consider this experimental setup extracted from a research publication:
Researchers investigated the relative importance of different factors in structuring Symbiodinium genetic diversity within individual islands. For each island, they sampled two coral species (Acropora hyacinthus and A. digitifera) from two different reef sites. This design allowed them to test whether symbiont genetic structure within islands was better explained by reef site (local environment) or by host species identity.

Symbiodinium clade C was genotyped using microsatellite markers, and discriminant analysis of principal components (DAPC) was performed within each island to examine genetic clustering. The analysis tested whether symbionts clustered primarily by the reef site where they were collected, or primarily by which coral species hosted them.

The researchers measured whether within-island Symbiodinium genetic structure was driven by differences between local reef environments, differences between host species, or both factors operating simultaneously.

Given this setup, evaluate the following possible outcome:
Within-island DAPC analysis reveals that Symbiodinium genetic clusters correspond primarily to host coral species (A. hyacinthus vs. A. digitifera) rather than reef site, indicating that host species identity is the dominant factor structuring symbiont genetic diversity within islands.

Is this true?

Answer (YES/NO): NO